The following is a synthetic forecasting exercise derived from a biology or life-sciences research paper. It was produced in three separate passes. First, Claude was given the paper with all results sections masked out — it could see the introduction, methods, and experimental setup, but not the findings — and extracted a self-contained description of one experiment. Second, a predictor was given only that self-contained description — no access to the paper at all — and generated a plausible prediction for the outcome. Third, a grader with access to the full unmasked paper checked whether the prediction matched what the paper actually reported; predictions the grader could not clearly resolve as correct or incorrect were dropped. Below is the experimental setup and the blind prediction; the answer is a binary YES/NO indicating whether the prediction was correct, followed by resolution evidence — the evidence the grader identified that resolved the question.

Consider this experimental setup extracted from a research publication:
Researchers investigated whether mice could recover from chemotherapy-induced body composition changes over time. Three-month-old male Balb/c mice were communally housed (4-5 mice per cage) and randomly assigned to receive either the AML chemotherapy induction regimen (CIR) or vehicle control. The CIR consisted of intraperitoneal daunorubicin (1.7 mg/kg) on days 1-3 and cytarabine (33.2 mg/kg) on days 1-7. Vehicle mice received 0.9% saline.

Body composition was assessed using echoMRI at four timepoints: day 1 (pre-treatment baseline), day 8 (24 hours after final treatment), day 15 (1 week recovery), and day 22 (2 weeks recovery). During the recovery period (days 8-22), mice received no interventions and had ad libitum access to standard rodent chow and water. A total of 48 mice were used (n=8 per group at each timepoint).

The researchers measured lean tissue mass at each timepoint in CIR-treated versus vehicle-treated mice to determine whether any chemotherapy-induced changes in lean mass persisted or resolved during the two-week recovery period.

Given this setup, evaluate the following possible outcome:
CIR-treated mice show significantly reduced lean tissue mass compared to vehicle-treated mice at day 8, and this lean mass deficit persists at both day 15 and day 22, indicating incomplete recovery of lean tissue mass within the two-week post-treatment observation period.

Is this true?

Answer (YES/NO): YES